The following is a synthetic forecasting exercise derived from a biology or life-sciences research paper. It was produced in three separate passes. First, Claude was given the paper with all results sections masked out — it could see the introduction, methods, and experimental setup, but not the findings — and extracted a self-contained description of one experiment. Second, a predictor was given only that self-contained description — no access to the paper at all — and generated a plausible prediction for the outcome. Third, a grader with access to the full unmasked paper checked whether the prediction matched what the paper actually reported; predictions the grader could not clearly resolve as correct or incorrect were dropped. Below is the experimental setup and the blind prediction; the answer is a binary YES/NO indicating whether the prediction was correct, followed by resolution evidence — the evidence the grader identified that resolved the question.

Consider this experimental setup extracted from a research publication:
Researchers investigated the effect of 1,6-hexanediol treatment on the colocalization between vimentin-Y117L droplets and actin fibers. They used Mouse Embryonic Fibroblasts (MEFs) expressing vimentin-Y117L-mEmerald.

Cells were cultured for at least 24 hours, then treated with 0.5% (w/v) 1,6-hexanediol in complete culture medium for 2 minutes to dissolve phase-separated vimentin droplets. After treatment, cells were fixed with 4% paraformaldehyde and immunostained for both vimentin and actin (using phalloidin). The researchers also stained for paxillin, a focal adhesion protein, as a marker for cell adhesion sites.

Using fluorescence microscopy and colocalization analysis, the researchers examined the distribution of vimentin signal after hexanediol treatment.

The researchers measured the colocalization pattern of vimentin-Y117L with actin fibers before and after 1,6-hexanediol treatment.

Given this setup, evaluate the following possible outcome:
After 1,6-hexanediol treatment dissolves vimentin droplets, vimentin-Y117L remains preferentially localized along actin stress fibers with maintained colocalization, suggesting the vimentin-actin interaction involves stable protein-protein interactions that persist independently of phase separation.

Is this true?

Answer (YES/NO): NO